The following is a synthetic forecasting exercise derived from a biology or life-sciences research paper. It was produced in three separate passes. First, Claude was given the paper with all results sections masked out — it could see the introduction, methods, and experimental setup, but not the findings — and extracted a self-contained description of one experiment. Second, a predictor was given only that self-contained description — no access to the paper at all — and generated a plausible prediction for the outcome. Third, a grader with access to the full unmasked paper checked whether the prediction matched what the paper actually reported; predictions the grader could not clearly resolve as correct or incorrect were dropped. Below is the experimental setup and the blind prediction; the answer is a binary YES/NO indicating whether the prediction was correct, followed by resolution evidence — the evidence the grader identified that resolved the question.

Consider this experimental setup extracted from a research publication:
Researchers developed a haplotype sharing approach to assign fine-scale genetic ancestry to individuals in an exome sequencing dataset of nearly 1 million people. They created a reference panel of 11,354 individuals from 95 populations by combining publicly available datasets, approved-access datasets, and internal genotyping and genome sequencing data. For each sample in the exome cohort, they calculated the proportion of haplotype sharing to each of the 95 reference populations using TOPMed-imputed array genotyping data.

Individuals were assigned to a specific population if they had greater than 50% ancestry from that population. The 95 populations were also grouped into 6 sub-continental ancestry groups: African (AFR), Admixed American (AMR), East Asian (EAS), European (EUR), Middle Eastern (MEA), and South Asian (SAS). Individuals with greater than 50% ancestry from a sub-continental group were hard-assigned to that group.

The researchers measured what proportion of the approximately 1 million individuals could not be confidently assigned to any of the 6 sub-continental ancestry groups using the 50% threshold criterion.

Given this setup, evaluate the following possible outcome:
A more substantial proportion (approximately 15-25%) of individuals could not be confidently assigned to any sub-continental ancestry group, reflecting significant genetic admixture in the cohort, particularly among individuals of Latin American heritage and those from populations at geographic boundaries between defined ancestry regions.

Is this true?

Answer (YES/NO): NO